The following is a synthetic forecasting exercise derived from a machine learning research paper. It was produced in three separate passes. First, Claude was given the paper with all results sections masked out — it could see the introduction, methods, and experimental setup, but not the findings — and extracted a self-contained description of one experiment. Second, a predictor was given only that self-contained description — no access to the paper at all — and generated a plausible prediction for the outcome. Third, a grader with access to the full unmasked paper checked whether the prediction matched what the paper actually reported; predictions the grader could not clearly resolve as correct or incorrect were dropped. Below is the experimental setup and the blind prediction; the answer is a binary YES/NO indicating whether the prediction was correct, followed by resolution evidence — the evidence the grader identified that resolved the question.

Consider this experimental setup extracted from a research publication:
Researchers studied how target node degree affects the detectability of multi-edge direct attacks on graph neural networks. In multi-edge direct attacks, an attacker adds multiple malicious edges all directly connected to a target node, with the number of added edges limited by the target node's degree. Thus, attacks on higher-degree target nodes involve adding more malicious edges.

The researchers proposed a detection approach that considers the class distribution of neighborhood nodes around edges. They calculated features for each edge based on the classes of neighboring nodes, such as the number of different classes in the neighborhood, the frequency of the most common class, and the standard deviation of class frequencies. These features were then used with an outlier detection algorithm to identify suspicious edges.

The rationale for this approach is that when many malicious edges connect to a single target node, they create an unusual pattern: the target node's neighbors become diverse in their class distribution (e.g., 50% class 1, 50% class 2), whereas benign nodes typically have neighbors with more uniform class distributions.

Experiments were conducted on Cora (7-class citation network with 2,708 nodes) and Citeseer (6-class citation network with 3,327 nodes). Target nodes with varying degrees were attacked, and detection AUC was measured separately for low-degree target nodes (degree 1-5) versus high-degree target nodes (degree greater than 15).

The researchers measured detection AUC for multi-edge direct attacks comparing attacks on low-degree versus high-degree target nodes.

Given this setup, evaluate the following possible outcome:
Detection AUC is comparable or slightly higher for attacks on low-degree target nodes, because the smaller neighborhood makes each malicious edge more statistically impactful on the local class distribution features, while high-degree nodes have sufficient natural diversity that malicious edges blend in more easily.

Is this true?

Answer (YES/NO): NO